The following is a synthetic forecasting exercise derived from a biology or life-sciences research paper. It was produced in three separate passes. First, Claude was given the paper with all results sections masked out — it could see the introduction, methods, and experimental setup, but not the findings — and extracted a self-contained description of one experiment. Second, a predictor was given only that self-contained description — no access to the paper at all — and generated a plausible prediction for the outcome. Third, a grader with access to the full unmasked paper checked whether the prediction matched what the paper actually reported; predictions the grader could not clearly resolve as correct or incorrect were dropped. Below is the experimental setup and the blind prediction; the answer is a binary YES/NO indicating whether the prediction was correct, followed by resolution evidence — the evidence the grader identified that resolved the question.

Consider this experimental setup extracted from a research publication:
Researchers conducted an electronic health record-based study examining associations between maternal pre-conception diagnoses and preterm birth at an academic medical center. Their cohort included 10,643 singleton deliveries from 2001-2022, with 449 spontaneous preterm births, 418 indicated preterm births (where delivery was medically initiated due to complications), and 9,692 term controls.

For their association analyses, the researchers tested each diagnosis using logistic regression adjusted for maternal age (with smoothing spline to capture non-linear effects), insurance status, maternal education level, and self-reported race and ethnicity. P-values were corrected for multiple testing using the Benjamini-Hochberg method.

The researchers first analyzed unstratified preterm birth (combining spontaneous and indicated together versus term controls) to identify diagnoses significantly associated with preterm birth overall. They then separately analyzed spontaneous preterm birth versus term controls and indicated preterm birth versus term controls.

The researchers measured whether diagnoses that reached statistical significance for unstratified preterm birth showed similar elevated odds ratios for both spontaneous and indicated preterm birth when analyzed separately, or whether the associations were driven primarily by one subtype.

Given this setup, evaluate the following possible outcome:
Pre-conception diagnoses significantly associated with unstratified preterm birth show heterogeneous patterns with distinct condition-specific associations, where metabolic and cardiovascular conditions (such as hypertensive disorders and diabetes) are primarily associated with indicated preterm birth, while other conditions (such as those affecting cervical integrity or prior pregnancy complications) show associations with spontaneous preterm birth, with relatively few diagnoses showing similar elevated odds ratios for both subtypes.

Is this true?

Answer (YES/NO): NO